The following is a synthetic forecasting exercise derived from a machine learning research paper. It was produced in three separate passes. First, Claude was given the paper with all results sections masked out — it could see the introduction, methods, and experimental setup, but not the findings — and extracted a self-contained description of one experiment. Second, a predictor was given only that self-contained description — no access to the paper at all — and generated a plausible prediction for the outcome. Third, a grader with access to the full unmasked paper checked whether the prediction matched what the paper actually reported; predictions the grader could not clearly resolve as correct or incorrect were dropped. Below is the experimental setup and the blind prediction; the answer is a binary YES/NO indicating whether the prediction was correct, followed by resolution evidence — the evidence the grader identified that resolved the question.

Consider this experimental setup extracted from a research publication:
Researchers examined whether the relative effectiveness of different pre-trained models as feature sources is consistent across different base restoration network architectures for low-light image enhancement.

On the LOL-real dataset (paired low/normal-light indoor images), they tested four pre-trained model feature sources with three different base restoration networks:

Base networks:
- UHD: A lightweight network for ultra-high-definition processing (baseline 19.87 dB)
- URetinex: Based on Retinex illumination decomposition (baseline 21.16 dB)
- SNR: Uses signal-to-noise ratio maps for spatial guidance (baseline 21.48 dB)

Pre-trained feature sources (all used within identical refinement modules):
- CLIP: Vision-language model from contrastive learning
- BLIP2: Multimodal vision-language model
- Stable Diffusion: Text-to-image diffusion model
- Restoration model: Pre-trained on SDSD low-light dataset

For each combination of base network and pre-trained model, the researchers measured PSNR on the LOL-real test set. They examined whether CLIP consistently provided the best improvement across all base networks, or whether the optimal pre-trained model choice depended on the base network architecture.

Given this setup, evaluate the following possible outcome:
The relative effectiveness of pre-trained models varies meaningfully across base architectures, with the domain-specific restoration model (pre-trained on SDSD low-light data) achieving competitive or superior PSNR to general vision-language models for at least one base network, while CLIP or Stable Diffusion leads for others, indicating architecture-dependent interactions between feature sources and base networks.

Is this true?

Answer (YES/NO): YES